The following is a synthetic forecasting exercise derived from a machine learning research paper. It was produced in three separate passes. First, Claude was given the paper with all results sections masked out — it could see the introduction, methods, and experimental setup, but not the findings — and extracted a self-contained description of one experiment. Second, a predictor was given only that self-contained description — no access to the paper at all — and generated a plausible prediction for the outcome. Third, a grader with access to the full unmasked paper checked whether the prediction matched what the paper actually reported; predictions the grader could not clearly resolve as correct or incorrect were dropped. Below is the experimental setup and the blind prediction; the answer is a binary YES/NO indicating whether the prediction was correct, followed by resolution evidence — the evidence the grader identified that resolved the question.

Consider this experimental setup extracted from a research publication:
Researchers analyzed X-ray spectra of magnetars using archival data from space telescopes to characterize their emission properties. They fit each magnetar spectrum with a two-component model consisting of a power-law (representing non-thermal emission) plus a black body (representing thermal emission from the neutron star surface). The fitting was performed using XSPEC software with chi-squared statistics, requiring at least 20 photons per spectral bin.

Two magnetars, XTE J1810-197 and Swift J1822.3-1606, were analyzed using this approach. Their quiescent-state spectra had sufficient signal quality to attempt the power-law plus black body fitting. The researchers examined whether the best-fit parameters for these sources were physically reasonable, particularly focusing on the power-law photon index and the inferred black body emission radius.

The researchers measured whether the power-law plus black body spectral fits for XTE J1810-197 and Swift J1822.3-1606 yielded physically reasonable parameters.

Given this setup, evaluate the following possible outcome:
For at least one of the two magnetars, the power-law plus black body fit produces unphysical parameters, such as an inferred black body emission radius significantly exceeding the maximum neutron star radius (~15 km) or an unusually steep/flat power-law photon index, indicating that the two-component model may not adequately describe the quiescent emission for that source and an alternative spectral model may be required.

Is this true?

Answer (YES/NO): YES